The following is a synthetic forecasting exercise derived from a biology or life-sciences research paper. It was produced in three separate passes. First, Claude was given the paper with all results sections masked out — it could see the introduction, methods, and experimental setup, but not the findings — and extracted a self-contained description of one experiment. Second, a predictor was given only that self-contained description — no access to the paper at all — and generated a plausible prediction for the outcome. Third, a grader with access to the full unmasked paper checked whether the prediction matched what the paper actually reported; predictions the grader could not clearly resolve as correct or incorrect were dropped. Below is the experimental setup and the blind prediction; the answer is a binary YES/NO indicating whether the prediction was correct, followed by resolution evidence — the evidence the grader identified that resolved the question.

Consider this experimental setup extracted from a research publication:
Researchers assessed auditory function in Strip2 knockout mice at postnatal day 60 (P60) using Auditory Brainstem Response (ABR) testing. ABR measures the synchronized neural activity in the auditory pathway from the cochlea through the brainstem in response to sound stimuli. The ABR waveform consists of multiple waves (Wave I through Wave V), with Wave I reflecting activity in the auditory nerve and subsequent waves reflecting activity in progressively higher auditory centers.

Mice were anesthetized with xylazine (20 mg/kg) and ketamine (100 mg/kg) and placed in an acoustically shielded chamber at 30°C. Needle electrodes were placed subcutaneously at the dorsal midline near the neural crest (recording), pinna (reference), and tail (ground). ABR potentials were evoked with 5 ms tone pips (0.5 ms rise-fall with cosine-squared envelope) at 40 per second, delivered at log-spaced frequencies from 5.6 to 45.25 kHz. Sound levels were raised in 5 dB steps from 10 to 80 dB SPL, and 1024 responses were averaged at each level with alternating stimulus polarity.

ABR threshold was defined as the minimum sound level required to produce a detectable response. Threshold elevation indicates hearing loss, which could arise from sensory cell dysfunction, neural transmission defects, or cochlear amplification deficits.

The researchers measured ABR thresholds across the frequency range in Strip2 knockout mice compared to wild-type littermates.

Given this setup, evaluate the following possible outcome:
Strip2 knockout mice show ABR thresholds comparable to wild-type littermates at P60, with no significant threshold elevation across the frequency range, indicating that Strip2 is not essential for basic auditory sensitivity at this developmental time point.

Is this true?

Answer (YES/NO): YES